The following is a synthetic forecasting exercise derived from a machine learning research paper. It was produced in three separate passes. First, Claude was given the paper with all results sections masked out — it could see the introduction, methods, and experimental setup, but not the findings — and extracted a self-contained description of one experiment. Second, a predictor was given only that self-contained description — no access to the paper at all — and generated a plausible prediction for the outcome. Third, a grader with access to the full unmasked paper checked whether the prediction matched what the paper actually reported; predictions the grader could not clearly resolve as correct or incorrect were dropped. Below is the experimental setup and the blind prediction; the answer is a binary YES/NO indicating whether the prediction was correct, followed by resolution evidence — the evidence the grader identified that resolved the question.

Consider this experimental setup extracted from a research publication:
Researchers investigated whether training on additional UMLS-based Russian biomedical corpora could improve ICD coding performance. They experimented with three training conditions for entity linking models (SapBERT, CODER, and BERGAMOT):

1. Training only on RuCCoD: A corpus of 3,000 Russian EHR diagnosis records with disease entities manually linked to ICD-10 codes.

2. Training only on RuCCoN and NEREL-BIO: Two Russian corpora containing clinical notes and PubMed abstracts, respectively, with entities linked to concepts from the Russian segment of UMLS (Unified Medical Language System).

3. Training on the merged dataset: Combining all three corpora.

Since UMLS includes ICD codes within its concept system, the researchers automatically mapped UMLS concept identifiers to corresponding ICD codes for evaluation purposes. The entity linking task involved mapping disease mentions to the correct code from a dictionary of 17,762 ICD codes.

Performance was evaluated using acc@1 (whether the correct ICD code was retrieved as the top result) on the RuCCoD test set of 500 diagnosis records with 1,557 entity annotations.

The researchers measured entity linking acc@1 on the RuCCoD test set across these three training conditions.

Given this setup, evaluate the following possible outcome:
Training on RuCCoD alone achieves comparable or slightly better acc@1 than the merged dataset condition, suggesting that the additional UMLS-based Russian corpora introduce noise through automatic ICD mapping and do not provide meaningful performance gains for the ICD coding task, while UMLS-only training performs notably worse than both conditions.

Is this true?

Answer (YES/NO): NO